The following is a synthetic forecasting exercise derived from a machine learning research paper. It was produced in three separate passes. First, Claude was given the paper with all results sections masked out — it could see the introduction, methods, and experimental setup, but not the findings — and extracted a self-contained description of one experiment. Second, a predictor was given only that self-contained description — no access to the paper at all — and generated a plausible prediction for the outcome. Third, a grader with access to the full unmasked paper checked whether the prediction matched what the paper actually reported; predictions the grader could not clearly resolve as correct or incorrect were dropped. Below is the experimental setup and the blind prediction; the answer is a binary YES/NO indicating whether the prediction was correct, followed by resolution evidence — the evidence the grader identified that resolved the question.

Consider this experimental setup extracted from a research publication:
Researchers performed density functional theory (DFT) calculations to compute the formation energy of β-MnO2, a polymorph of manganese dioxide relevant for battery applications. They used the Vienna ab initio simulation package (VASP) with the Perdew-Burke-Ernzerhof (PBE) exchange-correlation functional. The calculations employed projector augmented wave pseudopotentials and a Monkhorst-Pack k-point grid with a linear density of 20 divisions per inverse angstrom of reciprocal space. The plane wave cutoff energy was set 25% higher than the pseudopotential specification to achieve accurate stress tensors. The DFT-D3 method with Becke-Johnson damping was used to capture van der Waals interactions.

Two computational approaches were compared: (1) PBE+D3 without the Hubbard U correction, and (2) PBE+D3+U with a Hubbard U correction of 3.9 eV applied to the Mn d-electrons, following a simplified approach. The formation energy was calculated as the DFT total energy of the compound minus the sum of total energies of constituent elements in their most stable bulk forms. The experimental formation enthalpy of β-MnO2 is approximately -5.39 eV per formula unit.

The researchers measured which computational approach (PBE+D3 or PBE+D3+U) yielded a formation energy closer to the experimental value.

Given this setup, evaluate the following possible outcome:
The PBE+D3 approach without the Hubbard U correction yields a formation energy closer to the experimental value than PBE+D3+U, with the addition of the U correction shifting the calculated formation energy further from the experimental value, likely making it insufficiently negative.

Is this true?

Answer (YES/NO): YES